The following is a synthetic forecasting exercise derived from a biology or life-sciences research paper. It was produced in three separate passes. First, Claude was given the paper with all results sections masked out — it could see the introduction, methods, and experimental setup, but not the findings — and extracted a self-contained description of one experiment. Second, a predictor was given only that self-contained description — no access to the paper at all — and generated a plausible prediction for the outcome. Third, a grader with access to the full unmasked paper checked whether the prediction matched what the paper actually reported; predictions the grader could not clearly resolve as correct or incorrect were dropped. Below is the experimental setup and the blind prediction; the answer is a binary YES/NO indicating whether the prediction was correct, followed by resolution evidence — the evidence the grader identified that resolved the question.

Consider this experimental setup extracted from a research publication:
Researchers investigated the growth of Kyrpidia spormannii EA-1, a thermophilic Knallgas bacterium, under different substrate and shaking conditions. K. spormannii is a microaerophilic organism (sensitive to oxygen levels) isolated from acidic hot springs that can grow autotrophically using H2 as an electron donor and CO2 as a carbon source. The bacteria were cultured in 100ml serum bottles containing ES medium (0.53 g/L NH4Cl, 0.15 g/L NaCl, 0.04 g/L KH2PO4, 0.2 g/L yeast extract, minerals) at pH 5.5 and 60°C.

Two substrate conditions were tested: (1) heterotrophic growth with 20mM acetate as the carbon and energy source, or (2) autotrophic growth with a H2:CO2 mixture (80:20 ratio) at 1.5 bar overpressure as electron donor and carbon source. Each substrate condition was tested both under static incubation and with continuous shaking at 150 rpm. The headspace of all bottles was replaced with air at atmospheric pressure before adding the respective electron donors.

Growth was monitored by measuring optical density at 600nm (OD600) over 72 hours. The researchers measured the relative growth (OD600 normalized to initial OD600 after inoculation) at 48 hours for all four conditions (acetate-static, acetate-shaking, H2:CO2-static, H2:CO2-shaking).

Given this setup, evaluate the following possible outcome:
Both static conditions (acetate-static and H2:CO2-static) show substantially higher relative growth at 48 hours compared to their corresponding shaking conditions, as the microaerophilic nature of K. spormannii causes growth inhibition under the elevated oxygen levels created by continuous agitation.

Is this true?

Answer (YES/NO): NO